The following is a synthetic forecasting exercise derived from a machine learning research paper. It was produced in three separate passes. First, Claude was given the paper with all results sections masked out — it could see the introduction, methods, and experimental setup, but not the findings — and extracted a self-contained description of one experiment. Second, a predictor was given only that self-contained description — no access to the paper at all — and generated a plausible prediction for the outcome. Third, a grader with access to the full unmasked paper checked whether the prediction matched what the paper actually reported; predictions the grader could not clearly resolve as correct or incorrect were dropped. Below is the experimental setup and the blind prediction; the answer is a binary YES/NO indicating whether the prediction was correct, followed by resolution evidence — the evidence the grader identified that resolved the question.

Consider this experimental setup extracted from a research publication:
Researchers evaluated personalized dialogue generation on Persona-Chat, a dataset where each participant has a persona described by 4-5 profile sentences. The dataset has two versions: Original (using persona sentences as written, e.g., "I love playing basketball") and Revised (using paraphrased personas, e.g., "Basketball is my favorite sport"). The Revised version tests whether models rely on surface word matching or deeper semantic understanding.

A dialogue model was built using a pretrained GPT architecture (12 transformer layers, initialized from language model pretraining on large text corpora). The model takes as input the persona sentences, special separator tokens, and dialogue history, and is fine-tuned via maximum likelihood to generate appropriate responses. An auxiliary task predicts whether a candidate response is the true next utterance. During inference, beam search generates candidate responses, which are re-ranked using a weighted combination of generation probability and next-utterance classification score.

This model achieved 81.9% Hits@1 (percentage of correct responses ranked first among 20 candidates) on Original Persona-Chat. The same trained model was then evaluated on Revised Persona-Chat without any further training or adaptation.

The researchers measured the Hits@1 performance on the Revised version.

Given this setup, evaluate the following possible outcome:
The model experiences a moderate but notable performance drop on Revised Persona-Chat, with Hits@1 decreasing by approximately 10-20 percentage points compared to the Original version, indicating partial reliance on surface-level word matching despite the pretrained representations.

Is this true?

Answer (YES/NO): YES